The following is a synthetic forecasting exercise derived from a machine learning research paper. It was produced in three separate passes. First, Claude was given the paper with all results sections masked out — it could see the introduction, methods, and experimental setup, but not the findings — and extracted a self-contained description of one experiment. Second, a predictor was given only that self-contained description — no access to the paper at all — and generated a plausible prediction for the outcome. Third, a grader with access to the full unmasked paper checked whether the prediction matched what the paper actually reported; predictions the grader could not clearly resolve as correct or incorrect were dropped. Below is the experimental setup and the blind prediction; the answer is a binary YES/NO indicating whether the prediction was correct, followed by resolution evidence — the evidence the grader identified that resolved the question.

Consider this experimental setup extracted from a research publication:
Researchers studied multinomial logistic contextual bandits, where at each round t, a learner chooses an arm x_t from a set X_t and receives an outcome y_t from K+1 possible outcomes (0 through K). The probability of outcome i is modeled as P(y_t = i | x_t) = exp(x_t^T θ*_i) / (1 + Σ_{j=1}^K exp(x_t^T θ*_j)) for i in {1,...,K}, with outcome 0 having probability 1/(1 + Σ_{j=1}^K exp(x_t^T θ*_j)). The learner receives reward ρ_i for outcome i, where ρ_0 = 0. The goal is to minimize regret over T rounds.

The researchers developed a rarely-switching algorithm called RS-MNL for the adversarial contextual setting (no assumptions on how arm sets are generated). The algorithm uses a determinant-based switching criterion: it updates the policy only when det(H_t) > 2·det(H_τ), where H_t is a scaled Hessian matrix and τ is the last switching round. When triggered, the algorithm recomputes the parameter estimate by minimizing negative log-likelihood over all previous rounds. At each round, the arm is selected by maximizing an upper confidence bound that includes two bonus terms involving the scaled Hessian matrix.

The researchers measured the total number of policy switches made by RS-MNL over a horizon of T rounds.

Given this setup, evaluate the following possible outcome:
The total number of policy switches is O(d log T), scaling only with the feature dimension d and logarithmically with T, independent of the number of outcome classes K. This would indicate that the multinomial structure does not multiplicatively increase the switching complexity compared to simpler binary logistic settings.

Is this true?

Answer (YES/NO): NO